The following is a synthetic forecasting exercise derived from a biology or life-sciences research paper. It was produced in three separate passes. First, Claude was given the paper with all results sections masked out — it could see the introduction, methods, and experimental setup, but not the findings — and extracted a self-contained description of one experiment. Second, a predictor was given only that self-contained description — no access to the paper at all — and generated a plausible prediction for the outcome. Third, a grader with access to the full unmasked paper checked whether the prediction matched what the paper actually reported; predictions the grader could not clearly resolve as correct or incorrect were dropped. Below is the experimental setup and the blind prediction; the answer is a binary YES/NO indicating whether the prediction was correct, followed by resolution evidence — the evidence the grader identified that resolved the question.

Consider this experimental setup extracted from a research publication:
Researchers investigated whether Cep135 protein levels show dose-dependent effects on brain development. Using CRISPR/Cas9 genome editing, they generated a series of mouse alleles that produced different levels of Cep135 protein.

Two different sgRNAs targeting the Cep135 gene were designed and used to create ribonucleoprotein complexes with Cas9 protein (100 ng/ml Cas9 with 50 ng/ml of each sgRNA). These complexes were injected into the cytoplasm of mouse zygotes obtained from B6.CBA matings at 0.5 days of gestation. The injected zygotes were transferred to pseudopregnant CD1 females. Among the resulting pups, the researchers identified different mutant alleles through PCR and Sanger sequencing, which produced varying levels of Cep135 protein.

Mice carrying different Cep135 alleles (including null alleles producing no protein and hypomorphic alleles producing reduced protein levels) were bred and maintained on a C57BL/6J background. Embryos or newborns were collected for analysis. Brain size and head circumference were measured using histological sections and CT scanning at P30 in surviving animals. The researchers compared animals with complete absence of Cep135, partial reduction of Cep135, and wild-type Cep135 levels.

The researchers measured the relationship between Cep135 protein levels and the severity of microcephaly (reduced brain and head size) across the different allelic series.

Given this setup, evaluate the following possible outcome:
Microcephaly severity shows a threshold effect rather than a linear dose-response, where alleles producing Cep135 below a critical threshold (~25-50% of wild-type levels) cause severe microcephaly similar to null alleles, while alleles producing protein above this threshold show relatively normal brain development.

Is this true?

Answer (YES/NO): NO